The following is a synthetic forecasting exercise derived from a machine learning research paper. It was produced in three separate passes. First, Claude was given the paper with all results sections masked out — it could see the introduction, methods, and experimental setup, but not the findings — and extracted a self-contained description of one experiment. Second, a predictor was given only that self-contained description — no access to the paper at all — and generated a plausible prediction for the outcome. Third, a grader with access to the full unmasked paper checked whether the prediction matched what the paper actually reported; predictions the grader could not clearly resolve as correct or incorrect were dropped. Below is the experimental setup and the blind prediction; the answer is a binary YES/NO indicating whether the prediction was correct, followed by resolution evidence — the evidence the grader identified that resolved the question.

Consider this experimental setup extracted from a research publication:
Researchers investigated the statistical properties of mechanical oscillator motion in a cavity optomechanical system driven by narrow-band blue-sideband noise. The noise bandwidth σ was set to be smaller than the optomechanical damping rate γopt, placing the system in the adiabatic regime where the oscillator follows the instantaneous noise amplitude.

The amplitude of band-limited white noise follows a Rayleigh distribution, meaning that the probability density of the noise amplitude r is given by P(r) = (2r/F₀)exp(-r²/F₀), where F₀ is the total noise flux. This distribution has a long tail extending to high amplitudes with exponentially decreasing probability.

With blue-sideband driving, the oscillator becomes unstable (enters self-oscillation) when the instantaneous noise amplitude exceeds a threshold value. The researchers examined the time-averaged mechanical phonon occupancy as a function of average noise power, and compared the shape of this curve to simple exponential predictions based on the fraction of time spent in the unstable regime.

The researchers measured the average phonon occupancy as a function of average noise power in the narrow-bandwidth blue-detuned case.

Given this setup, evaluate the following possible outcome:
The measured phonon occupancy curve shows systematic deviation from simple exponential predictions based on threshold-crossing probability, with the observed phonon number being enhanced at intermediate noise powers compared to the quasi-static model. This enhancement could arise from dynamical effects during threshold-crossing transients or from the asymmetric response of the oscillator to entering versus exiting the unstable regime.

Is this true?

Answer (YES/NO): NO